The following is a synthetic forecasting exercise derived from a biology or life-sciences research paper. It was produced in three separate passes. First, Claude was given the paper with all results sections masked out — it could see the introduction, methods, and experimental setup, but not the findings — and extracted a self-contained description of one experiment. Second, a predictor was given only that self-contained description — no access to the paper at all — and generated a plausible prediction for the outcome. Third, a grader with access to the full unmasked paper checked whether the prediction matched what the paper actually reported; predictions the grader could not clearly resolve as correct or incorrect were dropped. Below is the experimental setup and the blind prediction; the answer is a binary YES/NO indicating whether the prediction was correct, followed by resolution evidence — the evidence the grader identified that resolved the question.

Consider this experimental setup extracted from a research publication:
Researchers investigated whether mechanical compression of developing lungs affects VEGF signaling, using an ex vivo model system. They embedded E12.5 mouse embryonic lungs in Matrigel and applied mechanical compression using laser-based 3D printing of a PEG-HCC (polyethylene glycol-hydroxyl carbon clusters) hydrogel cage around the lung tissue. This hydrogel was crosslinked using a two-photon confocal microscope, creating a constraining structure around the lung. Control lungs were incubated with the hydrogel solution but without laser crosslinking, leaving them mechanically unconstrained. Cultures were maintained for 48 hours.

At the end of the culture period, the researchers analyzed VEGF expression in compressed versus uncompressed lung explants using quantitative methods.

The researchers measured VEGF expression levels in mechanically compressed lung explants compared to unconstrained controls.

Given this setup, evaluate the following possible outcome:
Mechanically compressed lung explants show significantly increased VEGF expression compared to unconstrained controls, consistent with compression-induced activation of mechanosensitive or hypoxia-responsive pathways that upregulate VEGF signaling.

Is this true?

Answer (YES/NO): NO